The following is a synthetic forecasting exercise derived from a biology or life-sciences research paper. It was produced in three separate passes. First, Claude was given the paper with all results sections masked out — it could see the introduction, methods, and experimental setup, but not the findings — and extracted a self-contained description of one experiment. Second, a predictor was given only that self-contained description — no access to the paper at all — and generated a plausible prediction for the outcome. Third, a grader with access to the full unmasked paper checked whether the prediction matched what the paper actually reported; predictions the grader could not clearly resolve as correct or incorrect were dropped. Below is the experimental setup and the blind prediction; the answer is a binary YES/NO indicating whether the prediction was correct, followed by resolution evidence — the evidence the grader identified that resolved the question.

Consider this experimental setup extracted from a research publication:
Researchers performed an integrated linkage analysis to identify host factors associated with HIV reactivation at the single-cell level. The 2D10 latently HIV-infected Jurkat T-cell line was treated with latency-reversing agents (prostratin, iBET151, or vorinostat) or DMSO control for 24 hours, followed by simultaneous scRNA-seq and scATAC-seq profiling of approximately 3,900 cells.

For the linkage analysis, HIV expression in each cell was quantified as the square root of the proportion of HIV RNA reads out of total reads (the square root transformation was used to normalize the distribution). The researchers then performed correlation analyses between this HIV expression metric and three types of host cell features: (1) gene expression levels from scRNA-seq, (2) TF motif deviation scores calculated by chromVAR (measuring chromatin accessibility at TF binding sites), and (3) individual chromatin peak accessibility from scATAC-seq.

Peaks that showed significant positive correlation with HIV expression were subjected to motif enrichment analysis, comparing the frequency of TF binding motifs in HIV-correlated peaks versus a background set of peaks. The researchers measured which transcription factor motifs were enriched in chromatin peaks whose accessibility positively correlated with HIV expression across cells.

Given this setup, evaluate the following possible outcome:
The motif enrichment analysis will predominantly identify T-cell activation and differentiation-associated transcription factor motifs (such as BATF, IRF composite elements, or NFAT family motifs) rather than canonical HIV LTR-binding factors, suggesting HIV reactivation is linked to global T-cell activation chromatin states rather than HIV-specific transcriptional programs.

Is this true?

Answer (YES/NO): NO